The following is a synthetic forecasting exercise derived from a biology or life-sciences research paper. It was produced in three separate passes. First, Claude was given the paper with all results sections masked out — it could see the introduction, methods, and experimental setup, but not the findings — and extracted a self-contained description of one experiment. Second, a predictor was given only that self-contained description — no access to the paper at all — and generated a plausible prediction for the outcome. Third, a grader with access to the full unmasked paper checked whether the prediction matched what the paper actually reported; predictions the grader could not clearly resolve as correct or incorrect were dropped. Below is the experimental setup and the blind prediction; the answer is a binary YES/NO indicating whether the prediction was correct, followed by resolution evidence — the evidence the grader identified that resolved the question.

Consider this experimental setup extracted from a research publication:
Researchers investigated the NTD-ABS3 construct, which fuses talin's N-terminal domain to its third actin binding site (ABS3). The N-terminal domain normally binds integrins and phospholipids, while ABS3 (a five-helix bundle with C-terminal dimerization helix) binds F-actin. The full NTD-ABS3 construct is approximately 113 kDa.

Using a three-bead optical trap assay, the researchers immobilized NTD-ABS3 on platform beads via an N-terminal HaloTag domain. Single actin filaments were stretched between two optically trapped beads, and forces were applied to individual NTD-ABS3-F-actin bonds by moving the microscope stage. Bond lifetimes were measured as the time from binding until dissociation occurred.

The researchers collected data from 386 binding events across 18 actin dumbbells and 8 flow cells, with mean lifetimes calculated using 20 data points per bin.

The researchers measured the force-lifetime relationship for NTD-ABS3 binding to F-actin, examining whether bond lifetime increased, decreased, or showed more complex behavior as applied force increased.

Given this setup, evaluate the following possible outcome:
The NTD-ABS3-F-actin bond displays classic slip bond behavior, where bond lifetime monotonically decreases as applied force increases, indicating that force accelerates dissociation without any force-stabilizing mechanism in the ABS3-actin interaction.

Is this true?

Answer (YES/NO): NO